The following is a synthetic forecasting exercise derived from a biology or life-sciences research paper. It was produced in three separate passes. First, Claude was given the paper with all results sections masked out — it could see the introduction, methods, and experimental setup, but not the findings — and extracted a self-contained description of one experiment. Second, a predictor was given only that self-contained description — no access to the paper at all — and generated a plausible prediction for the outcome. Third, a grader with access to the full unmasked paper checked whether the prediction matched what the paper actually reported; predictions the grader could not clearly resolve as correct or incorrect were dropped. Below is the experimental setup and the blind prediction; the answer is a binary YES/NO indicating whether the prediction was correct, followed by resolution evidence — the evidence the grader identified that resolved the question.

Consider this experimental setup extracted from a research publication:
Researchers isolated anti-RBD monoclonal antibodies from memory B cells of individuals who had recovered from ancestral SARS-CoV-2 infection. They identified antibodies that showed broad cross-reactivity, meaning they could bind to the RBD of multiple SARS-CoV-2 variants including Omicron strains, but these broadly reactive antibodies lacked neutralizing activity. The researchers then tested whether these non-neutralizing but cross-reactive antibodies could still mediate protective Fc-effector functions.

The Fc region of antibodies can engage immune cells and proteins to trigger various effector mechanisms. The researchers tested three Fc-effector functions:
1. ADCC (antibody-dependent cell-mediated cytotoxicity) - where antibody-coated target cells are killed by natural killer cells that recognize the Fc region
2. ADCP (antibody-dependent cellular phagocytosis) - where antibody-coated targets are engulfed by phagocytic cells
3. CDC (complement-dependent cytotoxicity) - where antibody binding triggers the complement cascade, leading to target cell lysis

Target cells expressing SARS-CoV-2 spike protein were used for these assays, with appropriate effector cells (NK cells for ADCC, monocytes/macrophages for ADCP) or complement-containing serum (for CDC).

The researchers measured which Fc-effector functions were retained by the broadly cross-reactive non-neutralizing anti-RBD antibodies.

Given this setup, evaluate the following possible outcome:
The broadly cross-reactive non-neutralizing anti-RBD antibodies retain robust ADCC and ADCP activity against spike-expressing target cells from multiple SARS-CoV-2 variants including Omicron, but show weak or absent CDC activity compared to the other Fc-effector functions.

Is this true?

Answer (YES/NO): NO